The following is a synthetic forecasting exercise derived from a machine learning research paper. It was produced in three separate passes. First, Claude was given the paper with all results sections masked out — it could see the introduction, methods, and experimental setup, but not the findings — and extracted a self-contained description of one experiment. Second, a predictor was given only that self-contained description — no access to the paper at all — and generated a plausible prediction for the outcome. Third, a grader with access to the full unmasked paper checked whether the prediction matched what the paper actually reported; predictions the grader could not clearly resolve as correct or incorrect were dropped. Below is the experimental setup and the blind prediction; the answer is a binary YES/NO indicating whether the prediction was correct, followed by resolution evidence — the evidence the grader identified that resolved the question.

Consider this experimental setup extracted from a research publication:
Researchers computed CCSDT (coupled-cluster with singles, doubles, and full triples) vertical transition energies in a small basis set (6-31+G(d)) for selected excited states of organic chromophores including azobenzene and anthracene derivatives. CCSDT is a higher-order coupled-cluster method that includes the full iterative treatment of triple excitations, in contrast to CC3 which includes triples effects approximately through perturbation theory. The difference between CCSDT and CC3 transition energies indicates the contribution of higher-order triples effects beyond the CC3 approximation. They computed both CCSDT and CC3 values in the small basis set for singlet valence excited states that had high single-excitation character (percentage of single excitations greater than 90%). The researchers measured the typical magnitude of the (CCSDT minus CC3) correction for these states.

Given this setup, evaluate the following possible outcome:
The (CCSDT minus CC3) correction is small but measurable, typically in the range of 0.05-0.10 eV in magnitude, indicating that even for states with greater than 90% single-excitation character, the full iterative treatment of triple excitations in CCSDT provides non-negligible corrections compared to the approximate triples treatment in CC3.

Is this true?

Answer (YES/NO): NO